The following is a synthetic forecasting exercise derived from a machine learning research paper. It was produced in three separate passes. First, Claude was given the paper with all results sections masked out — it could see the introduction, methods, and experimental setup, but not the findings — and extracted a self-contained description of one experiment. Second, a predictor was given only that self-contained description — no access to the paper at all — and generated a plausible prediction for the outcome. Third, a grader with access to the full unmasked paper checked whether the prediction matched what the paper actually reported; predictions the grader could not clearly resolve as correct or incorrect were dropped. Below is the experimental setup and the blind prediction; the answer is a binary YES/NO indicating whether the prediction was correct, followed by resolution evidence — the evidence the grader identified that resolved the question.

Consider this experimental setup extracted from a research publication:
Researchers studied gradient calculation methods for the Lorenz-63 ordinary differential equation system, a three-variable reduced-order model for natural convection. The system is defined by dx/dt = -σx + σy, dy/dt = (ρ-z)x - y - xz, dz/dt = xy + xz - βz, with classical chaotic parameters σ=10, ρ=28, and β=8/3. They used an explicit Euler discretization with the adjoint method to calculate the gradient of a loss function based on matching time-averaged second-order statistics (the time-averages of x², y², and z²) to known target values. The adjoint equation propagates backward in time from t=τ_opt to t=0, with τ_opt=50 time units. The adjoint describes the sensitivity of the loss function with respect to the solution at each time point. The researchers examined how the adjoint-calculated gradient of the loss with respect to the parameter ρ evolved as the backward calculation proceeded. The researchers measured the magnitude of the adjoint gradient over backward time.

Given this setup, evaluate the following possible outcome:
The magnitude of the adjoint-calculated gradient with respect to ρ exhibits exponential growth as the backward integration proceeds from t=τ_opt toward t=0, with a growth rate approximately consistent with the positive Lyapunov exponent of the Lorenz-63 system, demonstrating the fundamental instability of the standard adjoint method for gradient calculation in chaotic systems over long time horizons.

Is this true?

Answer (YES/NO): YES